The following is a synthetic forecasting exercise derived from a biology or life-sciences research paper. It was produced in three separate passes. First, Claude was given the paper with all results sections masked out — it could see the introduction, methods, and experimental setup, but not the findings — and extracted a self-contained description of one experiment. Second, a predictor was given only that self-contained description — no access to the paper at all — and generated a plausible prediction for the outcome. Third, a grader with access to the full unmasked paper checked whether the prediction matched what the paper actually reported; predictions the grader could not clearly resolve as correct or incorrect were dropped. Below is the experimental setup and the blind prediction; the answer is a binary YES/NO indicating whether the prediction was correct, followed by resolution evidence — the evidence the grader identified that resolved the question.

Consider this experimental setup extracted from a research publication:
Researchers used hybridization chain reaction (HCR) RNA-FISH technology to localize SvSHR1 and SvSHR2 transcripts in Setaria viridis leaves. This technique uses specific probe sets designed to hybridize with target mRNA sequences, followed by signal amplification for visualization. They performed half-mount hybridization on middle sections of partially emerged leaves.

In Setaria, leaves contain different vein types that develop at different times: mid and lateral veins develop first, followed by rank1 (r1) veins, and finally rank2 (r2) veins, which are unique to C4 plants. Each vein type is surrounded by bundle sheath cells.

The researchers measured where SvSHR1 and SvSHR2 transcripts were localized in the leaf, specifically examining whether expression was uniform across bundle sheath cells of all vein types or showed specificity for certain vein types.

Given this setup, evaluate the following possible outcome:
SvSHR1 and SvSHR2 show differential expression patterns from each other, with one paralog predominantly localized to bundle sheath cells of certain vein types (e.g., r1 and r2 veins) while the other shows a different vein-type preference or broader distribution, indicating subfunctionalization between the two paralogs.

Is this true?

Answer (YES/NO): NO